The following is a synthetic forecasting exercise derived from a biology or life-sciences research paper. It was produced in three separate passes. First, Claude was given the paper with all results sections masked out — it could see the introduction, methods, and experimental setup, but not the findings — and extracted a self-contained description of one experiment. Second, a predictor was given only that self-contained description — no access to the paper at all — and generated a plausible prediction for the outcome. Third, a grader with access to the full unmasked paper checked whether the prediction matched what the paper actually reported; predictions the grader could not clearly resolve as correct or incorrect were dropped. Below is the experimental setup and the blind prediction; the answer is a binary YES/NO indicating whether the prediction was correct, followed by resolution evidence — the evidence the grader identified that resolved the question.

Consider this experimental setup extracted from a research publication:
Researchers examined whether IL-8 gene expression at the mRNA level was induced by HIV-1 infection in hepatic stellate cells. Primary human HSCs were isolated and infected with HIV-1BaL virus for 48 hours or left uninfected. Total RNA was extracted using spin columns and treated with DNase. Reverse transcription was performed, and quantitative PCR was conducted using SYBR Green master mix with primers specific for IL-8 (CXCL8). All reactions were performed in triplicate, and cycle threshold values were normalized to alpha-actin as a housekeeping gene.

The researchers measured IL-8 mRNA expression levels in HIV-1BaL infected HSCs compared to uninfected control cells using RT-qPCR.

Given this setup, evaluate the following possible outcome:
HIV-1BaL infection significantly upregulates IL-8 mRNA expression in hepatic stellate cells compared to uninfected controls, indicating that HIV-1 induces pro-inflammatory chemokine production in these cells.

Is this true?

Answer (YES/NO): NO